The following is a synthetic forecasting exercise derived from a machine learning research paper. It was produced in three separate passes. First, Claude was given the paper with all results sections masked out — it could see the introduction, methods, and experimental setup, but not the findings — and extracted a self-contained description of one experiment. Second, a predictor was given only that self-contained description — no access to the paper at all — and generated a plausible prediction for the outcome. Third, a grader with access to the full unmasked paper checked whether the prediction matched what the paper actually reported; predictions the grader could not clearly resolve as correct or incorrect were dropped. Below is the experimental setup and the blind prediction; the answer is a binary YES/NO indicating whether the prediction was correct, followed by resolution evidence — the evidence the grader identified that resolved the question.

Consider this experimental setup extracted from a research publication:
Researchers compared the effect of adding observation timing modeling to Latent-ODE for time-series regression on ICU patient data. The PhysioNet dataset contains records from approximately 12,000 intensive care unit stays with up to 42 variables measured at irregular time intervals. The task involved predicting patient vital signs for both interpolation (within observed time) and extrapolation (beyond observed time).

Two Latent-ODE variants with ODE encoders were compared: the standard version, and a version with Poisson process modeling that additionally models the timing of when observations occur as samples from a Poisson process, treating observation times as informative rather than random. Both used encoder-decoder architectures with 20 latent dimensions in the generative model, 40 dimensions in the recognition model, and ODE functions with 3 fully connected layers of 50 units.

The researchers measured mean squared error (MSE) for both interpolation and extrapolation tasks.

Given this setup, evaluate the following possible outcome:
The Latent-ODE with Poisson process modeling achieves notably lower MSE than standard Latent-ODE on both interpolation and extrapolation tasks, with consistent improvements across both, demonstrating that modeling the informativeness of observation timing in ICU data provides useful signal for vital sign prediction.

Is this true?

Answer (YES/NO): NO